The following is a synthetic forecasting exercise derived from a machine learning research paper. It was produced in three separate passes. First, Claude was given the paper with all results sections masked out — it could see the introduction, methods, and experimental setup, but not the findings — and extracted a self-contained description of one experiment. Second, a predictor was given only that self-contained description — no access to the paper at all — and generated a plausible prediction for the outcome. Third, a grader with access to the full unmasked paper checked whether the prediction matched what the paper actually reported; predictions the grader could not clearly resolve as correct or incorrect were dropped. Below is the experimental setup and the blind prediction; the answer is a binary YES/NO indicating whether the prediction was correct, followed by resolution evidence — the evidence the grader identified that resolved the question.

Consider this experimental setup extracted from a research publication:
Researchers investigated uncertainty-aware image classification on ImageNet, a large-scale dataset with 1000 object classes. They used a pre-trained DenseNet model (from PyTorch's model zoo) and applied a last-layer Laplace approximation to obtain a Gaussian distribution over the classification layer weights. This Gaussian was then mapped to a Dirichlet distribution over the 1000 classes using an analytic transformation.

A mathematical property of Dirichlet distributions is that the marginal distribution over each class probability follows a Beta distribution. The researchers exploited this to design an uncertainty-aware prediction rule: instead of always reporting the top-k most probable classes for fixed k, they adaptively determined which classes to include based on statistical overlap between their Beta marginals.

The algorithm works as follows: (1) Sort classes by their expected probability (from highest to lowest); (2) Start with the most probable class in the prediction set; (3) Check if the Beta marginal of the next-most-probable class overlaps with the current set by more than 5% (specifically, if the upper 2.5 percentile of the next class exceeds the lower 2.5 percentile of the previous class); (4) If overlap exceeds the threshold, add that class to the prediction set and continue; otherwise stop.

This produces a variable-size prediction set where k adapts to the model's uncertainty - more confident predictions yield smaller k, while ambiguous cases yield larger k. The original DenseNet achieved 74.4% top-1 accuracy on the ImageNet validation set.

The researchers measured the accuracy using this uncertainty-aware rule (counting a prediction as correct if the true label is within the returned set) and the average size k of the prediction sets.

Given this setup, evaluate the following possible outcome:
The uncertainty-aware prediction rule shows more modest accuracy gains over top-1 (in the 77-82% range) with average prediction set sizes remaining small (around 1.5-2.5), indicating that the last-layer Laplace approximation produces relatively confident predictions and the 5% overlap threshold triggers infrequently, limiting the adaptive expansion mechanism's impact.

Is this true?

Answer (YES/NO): YES